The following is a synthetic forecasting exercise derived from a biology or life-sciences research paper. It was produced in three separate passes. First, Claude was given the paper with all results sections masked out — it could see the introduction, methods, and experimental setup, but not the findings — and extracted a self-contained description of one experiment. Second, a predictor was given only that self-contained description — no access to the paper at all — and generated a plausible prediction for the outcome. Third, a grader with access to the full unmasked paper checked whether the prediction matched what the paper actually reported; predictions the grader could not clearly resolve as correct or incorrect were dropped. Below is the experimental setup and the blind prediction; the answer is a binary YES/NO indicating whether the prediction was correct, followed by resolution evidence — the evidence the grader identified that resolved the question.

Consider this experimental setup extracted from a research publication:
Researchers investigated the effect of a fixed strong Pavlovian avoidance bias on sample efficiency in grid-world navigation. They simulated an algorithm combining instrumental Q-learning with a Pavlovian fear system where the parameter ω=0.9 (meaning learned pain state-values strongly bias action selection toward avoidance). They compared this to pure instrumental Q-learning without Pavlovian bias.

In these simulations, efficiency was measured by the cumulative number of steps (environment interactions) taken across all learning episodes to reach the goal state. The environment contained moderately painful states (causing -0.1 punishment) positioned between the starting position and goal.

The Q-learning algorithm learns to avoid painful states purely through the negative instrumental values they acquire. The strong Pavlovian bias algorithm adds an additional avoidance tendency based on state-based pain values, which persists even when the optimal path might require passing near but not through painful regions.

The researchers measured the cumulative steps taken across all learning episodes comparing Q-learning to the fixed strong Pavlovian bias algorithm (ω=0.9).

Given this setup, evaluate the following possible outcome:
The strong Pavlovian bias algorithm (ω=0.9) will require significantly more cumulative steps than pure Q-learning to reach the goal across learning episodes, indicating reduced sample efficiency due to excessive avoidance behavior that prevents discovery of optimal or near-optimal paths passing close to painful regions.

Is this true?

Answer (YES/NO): YES